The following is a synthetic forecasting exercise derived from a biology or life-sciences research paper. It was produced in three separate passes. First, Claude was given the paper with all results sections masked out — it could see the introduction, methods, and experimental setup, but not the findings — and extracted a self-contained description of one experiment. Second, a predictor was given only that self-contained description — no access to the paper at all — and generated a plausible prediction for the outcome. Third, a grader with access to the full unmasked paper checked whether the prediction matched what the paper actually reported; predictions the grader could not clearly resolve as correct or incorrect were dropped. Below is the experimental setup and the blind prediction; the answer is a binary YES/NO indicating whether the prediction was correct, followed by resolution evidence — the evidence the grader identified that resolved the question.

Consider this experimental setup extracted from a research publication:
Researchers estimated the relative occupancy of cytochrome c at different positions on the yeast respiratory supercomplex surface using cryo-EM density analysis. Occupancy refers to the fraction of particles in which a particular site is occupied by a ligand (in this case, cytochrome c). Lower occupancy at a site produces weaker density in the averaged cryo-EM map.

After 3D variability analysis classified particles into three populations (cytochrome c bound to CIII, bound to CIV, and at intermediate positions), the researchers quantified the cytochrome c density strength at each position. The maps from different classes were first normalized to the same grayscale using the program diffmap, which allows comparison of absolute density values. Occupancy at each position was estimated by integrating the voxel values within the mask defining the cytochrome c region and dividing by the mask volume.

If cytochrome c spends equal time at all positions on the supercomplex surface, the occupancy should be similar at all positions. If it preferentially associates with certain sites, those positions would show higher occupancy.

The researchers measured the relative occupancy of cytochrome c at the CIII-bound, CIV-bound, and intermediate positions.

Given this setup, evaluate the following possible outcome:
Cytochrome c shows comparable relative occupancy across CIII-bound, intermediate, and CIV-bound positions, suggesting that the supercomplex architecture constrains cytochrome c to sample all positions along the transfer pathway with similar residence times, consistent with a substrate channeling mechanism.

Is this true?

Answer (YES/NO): YES